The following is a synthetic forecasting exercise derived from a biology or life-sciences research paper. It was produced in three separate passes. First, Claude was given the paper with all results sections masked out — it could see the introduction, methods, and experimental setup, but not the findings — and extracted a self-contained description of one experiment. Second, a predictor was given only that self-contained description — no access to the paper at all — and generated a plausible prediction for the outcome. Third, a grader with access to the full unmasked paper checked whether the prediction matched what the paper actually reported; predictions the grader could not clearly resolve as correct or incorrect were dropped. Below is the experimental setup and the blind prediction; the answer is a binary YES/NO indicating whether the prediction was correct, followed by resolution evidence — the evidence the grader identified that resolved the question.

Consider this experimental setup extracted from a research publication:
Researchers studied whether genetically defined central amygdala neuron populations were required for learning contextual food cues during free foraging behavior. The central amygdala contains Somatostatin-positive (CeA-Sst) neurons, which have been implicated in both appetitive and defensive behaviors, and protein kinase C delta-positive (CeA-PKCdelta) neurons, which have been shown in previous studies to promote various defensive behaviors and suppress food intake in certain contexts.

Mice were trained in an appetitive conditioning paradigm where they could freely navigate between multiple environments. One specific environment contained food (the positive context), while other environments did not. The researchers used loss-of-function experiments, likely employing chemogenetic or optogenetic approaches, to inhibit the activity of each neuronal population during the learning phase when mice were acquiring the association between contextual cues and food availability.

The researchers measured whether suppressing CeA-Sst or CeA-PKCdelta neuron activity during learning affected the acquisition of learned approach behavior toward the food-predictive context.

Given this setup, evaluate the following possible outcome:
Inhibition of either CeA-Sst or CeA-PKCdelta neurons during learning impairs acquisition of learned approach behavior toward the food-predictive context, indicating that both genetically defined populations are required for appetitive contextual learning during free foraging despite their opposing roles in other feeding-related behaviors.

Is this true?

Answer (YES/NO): NO